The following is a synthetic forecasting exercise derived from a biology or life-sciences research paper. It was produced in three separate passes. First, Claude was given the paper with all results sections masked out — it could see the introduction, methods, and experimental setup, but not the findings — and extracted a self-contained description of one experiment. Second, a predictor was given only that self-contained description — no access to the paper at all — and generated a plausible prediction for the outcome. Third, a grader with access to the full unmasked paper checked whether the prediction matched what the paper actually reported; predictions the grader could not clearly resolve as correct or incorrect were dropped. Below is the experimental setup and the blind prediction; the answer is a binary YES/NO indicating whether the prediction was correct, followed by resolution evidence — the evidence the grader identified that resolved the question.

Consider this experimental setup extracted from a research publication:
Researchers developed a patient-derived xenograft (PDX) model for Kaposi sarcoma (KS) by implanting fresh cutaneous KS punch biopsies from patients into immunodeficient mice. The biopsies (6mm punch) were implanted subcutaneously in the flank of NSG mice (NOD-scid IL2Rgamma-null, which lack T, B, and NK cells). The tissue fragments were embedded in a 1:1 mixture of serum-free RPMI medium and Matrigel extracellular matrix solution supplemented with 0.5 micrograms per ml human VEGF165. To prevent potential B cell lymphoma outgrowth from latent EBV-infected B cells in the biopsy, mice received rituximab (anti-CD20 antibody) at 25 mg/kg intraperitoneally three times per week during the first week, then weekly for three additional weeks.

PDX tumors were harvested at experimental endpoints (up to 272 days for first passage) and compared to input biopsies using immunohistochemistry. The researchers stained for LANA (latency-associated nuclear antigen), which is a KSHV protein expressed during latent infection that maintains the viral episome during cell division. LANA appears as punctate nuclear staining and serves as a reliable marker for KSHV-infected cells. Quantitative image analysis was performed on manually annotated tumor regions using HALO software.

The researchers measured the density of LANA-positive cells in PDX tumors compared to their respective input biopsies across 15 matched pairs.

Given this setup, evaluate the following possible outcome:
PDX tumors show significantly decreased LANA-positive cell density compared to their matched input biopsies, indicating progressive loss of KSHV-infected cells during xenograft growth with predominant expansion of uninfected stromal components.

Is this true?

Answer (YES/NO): NO